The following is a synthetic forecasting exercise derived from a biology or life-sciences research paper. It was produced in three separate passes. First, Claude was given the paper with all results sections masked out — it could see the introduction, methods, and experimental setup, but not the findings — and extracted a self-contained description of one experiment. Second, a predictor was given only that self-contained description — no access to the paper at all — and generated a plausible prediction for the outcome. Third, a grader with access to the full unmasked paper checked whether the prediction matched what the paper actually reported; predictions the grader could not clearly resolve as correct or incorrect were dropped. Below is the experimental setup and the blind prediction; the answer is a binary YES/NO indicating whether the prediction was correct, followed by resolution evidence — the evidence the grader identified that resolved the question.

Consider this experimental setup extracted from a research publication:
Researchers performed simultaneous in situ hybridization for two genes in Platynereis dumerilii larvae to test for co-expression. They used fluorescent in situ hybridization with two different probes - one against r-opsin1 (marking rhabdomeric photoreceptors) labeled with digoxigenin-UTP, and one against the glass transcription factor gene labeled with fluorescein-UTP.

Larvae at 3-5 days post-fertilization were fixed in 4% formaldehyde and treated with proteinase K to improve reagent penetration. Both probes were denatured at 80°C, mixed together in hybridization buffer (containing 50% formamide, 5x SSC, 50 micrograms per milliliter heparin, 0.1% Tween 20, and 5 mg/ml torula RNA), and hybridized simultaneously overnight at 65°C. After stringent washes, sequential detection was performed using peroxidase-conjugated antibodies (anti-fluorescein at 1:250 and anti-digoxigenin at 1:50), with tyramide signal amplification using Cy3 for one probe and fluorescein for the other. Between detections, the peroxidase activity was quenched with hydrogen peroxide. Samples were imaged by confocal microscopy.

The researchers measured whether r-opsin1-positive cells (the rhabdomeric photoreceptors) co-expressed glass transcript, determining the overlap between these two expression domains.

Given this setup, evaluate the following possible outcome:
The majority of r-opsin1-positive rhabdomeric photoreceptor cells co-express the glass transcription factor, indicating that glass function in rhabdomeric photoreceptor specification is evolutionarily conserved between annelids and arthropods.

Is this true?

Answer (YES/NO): NO